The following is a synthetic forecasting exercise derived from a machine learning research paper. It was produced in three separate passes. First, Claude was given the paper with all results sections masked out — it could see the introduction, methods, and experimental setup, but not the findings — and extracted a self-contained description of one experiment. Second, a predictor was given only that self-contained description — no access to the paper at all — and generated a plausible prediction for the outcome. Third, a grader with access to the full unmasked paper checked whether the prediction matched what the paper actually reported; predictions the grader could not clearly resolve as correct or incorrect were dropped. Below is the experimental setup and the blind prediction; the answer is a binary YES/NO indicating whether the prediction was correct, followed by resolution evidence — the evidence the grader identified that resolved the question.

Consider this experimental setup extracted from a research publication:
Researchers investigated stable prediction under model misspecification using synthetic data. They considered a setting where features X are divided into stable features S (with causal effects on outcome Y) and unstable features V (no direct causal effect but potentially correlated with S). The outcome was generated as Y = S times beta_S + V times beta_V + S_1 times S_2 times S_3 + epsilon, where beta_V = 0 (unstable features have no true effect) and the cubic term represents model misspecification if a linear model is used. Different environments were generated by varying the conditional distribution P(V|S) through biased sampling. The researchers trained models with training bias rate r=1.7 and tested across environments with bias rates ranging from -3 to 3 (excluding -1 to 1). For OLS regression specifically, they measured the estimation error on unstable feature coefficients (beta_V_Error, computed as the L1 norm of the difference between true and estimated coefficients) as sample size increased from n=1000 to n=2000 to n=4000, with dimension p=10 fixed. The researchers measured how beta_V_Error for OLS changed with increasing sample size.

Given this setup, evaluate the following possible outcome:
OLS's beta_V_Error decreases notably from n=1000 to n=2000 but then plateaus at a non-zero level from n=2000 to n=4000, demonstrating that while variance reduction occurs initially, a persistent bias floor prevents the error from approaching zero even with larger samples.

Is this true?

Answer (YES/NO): NO